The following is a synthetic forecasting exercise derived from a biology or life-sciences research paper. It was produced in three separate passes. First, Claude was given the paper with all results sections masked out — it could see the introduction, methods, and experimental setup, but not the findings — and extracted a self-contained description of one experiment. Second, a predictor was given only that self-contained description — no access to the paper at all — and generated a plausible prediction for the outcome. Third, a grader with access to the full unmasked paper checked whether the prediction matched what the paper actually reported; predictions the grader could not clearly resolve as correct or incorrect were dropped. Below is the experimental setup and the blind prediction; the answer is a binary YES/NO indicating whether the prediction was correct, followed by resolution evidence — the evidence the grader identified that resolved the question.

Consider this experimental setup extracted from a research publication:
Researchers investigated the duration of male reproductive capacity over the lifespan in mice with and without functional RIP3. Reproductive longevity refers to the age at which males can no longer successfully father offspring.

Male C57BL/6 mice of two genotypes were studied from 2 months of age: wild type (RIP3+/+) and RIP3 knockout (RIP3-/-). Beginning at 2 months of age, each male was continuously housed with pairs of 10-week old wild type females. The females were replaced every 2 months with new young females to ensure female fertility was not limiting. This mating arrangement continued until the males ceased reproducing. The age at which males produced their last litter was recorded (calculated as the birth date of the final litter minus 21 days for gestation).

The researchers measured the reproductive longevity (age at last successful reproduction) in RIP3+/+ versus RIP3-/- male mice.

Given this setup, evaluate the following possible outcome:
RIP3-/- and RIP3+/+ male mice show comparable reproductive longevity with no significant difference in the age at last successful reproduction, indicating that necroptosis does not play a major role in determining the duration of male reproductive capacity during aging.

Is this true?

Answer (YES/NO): NO